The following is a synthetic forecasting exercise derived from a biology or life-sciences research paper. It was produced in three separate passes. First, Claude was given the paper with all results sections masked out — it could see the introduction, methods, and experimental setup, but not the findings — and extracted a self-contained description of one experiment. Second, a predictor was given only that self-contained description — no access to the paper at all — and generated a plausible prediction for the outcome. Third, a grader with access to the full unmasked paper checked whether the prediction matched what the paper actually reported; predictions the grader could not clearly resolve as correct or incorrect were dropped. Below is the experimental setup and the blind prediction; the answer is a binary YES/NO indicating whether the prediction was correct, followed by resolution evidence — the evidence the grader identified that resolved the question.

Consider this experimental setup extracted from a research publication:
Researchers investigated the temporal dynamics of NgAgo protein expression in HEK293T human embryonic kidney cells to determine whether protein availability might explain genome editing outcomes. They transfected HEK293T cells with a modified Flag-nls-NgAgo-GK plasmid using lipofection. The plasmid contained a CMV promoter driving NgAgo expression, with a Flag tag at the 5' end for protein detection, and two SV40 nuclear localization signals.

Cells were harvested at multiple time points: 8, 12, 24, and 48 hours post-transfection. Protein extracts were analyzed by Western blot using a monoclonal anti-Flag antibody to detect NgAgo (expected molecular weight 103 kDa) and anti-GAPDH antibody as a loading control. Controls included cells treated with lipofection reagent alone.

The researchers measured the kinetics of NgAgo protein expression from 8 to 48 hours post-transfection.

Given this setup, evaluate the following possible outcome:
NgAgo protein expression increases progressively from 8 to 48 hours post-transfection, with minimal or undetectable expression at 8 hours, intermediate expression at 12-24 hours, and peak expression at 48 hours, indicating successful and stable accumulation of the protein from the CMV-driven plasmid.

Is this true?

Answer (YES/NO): YES